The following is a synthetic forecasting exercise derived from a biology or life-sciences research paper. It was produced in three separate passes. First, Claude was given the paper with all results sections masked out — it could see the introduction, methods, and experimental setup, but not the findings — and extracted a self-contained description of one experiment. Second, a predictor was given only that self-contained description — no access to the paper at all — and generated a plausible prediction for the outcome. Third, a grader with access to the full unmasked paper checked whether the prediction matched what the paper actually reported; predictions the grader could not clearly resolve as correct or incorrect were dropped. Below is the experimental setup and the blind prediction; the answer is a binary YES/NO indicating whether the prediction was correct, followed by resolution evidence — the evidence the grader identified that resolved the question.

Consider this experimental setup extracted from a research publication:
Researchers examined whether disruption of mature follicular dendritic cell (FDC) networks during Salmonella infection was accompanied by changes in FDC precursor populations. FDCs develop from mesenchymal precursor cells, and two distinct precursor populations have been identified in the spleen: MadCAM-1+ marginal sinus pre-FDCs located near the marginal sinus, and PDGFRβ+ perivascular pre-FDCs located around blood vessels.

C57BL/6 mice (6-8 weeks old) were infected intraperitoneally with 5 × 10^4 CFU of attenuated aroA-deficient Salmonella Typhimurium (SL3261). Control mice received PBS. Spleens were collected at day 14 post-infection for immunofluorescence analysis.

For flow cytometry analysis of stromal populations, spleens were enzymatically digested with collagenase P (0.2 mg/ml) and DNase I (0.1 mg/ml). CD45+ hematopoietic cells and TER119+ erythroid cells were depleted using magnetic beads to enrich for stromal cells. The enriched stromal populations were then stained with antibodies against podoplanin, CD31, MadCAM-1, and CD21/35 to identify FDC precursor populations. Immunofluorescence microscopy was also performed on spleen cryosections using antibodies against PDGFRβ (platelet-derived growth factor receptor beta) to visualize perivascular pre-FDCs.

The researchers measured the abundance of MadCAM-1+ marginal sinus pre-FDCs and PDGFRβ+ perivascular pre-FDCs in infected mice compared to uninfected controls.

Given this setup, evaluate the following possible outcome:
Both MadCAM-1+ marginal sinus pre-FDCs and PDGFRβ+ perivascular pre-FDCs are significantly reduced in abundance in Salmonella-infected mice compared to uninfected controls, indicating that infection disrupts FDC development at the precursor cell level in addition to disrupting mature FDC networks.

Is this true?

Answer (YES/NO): NO